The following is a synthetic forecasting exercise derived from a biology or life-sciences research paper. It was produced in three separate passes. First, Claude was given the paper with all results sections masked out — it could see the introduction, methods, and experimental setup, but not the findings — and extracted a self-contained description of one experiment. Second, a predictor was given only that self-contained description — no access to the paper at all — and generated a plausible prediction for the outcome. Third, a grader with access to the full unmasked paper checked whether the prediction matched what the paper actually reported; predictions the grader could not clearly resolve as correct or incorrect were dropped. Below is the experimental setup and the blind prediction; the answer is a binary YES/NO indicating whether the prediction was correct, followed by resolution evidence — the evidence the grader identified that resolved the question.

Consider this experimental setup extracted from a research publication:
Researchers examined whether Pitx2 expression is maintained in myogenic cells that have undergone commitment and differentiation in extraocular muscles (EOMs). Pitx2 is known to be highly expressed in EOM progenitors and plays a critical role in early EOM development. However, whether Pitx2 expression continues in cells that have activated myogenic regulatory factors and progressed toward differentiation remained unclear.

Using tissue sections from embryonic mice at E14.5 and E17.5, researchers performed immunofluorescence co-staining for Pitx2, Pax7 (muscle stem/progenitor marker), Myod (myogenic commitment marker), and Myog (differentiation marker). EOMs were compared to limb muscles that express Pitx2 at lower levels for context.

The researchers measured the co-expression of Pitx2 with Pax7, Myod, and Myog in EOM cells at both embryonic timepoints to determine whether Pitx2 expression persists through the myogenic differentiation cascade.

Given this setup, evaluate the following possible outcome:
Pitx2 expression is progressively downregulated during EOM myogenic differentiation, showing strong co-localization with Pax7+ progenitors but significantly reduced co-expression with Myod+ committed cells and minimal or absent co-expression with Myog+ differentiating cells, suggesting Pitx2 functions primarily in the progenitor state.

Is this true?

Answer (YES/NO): NO